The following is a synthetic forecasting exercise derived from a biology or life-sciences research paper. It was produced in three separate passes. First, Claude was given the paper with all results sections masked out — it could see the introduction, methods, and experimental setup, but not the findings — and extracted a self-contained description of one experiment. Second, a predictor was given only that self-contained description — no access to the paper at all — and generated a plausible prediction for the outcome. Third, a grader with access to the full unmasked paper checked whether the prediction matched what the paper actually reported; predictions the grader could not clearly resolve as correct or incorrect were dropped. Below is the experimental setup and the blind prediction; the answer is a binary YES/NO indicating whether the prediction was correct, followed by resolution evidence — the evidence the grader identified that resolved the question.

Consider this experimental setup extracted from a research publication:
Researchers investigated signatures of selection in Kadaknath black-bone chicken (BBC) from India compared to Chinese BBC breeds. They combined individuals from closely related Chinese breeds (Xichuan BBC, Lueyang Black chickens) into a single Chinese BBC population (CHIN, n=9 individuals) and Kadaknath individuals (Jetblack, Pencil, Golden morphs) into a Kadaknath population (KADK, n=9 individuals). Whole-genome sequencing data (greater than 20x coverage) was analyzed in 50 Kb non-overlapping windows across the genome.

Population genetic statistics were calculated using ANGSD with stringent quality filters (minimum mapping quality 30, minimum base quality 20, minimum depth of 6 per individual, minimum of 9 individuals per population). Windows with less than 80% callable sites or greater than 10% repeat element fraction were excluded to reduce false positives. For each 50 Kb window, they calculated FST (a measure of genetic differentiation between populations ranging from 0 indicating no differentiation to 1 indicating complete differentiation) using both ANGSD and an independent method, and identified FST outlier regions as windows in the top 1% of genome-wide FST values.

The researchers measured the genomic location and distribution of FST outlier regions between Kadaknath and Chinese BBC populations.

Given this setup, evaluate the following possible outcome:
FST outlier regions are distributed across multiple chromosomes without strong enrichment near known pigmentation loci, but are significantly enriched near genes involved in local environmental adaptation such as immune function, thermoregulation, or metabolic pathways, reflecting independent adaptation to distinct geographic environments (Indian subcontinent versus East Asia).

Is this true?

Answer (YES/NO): NO